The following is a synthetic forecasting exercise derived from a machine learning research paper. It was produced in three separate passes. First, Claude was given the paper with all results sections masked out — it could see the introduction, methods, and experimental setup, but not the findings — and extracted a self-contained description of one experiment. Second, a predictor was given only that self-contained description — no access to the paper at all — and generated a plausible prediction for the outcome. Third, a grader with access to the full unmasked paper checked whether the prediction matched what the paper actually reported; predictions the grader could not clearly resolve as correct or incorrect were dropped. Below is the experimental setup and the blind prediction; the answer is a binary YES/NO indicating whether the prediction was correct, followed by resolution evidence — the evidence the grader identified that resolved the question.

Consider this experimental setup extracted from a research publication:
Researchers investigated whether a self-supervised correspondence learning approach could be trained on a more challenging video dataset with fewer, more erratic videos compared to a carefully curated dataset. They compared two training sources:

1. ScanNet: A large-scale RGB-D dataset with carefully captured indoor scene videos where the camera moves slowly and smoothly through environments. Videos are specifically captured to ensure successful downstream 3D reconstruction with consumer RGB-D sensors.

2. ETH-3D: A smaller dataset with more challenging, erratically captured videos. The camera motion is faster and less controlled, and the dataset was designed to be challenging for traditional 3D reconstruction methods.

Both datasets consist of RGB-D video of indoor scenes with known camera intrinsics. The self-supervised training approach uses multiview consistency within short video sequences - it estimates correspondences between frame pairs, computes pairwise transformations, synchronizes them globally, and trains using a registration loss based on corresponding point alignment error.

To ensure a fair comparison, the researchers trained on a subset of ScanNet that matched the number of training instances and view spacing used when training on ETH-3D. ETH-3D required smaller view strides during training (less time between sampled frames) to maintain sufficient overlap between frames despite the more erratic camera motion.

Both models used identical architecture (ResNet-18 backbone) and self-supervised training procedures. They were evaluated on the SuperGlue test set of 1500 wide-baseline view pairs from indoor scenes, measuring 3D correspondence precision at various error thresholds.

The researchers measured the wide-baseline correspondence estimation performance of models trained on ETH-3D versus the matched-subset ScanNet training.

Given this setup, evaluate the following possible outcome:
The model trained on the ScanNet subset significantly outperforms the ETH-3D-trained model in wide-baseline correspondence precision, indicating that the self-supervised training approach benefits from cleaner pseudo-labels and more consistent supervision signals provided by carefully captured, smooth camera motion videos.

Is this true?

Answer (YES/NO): NO